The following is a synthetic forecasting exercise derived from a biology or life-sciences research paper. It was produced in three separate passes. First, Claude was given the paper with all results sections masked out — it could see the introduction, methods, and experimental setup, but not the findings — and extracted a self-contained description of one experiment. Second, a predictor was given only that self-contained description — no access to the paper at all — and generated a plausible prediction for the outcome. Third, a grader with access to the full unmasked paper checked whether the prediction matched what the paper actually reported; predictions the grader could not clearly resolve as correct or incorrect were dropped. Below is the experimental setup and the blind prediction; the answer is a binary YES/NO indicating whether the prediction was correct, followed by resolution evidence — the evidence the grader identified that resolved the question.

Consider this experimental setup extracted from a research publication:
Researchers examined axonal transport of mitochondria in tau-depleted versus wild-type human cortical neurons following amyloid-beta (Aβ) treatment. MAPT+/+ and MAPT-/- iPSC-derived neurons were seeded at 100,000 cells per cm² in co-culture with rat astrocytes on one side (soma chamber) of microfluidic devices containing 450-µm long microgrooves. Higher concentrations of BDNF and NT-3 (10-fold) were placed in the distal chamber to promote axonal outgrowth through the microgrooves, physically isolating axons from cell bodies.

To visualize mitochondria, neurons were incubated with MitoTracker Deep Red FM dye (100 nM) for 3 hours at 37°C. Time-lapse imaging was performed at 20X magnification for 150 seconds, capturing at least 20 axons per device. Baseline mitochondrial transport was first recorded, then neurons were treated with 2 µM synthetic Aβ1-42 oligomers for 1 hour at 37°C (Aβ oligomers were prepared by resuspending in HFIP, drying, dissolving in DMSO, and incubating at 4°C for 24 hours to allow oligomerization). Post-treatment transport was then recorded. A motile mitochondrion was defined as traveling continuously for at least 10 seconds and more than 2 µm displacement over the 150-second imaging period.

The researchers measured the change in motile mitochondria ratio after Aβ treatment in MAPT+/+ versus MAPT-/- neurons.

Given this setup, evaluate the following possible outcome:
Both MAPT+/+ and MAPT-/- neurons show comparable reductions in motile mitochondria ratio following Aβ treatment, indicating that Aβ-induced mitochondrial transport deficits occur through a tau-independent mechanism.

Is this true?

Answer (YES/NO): NO